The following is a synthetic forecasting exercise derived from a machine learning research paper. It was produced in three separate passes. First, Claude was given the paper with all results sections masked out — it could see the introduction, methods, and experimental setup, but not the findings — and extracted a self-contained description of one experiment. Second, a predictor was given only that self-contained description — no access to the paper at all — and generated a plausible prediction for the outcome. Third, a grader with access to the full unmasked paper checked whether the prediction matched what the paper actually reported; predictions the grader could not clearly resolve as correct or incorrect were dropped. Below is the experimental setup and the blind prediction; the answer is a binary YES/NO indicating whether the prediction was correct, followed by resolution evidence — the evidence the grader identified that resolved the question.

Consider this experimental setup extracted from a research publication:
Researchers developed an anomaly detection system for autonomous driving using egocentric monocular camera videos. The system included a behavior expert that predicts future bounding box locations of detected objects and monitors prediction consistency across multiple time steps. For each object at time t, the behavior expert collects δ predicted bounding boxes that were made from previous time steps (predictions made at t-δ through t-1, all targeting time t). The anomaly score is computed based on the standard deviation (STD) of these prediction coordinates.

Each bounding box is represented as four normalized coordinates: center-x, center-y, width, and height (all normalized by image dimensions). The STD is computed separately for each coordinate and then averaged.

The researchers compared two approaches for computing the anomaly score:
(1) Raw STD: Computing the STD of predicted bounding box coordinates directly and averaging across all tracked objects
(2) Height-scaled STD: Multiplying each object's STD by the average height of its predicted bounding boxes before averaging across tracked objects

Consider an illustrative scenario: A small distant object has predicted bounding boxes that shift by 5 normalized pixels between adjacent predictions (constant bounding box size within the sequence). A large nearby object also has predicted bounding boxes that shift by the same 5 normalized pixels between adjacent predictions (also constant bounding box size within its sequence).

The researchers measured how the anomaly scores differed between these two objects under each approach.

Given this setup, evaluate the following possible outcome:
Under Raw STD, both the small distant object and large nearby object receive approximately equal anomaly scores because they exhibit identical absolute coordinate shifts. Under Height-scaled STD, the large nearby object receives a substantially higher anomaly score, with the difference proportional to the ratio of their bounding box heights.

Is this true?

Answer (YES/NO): NO